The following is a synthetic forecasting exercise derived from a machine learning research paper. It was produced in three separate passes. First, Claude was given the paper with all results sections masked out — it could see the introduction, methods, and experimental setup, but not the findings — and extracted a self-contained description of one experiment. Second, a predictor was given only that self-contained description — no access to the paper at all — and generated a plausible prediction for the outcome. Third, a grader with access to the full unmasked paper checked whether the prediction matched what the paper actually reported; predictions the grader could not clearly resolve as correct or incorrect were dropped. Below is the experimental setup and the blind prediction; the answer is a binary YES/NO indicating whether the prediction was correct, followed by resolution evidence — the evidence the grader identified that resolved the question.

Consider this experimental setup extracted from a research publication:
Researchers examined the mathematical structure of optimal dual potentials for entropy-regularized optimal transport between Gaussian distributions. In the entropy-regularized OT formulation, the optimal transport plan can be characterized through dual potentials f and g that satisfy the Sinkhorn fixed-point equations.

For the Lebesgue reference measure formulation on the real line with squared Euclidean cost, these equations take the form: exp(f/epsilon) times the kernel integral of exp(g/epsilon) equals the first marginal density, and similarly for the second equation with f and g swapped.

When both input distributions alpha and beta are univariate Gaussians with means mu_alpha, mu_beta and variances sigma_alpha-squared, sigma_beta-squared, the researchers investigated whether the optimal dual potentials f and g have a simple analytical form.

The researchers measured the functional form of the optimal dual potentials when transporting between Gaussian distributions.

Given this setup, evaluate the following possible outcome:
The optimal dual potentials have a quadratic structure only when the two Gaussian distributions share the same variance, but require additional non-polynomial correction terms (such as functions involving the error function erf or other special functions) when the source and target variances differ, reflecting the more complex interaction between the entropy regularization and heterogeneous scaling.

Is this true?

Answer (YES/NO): NO